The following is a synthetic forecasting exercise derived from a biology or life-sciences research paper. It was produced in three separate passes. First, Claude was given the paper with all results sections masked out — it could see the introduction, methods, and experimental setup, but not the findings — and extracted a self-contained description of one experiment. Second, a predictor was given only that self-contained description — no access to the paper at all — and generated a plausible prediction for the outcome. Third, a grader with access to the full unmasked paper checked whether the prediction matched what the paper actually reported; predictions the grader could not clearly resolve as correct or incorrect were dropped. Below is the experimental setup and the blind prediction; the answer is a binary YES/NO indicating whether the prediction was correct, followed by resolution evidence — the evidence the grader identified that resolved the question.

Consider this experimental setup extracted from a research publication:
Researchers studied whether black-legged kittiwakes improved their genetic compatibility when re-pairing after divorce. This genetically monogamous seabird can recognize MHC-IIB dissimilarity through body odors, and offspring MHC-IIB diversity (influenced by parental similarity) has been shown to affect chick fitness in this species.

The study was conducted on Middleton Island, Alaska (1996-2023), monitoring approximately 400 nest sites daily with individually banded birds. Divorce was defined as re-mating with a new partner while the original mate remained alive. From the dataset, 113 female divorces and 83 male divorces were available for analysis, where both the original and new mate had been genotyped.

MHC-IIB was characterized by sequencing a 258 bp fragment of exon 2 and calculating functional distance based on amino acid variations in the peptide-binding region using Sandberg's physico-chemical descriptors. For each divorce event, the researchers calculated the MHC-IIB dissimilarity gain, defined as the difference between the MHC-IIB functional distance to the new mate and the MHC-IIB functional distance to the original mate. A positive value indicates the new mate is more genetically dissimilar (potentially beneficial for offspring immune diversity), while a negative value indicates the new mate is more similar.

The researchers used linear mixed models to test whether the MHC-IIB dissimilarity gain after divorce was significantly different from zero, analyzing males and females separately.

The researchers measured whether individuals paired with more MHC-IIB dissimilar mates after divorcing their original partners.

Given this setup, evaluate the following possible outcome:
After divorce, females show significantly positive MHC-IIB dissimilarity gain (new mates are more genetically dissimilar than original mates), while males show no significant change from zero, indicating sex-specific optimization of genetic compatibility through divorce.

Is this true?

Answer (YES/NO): NO